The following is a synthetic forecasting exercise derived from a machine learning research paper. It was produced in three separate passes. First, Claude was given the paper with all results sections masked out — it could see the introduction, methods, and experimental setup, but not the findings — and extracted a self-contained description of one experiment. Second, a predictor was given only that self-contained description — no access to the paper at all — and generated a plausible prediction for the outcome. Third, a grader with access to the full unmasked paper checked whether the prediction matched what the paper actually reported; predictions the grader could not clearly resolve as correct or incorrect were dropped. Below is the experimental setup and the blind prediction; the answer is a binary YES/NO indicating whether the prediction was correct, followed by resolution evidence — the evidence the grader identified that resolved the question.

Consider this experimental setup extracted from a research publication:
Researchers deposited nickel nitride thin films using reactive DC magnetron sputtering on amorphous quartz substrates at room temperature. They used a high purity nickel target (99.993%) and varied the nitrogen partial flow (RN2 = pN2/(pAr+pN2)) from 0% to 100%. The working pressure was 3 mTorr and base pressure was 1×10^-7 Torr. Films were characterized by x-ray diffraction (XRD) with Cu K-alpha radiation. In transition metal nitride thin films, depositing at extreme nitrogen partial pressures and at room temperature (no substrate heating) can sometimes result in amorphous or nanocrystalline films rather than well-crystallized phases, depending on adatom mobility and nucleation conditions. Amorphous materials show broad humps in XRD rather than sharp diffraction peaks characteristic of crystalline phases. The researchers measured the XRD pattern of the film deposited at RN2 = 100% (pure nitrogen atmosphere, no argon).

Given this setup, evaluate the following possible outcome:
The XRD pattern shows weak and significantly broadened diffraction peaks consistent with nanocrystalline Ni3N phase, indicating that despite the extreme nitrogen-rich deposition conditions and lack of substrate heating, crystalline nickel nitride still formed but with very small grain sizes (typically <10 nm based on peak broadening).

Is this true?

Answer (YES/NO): NO